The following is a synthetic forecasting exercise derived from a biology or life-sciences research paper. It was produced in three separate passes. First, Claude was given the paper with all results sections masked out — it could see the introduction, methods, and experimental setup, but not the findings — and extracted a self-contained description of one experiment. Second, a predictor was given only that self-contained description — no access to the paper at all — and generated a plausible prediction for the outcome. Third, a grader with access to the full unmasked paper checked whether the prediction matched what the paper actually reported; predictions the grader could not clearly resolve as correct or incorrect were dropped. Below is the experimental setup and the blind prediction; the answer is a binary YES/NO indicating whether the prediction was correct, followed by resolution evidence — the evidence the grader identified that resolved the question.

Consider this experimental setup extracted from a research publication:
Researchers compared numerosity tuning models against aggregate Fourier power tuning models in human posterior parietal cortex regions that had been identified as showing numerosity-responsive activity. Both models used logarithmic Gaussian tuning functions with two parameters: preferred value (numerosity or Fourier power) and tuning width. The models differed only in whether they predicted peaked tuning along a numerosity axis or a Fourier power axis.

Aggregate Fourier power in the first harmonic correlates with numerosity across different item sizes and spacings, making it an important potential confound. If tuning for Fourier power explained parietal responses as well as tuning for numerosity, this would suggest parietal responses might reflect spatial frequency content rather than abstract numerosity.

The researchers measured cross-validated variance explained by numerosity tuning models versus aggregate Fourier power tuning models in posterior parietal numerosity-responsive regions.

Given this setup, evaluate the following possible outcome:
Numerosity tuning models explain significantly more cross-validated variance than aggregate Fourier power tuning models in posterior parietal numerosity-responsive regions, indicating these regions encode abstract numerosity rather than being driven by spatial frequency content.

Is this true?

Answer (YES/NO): YES